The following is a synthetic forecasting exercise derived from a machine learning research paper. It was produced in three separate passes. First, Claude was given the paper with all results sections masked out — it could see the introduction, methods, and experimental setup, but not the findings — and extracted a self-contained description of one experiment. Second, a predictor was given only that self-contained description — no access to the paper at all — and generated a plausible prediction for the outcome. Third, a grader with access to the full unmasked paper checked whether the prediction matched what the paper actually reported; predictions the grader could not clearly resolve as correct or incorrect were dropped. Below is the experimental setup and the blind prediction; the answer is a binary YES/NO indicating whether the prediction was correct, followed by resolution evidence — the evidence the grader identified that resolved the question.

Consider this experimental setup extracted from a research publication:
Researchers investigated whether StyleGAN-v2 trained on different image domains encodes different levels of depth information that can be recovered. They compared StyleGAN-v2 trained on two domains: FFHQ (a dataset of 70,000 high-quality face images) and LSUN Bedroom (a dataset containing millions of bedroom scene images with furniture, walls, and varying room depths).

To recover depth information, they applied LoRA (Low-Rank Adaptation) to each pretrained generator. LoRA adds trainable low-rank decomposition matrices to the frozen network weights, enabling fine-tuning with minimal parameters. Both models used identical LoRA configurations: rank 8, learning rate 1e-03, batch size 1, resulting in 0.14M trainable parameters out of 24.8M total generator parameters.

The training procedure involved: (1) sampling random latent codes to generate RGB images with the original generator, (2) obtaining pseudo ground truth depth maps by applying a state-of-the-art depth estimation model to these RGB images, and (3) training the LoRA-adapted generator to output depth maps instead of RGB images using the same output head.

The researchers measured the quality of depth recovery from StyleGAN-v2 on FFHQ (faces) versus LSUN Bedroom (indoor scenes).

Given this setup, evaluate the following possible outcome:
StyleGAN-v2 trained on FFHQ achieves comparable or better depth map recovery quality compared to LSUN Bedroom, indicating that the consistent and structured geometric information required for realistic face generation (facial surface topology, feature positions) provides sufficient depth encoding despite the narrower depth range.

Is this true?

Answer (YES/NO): NO